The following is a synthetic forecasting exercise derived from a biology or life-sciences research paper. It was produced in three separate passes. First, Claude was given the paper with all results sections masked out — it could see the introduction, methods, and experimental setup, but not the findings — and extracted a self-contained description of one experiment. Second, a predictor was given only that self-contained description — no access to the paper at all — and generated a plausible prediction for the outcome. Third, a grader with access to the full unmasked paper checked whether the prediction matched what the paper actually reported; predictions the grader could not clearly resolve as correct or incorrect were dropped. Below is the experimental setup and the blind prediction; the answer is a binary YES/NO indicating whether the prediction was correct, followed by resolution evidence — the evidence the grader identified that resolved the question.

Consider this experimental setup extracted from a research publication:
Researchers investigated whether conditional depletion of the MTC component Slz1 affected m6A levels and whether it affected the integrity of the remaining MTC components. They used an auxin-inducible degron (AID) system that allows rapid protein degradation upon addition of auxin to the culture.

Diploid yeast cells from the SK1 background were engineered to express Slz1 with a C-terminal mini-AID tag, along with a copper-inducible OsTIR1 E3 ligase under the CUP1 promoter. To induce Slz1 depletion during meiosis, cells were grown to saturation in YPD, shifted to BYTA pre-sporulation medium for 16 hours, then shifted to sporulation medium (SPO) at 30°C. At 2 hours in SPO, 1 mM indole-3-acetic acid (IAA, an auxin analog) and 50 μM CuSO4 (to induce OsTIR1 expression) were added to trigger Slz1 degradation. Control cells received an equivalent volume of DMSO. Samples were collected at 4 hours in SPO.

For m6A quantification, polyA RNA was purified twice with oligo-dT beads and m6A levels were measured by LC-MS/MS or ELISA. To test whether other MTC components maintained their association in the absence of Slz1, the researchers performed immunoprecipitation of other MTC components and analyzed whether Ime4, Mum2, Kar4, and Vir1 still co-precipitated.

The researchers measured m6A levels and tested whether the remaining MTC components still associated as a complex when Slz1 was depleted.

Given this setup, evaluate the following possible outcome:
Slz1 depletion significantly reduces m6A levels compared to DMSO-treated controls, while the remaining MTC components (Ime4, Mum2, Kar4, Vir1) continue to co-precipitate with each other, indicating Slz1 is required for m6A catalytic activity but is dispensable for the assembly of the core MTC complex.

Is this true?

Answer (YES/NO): YES